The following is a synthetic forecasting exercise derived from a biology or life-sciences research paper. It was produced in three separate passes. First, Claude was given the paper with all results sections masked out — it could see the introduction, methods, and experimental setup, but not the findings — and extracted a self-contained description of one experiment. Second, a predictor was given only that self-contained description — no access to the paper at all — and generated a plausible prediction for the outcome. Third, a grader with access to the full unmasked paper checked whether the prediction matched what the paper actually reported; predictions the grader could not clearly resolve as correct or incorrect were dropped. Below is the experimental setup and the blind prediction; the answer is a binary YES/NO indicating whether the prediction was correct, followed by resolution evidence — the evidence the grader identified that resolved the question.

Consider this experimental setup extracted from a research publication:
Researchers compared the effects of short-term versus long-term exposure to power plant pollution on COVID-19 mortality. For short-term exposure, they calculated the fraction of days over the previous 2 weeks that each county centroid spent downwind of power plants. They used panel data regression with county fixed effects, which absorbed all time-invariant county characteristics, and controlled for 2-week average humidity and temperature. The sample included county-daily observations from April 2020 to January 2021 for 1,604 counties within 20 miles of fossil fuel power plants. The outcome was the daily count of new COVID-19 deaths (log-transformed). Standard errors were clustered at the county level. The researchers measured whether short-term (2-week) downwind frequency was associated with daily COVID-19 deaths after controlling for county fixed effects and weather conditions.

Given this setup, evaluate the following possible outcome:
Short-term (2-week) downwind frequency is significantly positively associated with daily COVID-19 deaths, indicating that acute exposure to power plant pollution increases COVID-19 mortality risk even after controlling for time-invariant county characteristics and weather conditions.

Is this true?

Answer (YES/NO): NO